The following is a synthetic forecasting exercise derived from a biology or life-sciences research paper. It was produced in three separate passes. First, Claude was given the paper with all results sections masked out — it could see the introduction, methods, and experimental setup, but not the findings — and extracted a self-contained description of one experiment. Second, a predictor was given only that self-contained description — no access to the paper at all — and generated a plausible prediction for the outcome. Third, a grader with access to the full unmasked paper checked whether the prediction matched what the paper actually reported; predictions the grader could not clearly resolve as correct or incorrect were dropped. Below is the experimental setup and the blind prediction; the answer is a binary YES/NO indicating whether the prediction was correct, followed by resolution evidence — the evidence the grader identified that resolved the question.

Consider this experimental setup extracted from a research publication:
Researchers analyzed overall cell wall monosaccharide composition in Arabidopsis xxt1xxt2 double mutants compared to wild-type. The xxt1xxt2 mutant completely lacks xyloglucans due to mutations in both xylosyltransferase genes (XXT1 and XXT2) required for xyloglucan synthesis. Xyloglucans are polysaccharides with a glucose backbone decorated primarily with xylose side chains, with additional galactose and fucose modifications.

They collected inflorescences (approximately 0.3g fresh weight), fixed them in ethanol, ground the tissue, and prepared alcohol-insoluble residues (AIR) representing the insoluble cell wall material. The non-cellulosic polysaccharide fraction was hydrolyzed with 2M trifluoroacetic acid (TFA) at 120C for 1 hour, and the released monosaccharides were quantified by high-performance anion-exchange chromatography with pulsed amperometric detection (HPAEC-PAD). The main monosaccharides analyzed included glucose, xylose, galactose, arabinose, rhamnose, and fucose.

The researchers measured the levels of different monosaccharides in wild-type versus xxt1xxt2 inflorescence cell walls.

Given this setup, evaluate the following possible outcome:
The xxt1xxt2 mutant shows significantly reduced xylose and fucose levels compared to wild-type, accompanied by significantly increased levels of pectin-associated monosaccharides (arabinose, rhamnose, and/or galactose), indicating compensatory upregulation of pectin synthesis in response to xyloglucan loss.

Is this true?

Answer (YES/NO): NO